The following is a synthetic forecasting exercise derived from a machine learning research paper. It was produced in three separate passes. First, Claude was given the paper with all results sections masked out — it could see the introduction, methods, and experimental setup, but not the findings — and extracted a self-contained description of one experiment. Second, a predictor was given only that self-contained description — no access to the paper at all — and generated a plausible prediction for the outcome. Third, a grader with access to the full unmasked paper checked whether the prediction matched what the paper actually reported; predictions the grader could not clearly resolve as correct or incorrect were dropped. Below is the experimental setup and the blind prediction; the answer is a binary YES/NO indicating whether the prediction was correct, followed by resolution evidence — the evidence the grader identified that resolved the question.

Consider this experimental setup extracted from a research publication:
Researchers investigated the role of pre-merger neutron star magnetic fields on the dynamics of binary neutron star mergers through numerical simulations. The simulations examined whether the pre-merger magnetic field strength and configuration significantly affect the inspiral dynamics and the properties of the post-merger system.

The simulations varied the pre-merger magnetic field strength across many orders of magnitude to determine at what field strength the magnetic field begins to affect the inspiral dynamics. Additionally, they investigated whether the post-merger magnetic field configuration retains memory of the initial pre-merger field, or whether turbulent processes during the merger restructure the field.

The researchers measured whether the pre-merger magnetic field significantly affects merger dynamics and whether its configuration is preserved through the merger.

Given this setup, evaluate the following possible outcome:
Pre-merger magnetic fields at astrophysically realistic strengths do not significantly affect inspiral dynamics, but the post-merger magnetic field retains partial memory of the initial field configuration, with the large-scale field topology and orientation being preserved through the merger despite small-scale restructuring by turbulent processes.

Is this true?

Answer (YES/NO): NO